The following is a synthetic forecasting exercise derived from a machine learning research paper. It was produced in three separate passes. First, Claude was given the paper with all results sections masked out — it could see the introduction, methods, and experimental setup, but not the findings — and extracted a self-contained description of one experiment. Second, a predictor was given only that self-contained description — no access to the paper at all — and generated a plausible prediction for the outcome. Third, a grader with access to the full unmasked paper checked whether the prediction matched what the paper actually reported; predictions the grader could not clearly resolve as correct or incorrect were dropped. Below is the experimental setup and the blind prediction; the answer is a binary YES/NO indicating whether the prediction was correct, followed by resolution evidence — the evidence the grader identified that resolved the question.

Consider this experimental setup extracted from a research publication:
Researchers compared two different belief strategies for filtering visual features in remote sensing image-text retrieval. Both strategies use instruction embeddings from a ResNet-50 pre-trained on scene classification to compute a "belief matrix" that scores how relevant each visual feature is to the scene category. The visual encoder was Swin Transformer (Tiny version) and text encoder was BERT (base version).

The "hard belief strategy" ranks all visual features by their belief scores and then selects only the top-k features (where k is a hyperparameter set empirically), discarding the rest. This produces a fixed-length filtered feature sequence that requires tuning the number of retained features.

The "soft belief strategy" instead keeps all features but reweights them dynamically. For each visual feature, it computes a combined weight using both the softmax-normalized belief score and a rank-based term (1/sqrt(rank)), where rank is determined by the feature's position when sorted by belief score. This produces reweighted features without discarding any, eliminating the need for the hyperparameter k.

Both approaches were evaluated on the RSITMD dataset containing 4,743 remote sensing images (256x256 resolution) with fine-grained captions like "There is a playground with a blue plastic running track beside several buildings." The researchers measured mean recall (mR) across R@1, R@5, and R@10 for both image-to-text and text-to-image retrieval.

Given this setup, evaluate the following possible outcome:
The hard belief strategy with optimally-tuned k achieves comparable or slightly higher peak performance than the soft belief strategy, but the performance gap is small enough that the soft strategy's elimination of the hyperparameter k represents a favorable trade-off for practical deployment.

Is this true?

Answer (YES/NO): NO